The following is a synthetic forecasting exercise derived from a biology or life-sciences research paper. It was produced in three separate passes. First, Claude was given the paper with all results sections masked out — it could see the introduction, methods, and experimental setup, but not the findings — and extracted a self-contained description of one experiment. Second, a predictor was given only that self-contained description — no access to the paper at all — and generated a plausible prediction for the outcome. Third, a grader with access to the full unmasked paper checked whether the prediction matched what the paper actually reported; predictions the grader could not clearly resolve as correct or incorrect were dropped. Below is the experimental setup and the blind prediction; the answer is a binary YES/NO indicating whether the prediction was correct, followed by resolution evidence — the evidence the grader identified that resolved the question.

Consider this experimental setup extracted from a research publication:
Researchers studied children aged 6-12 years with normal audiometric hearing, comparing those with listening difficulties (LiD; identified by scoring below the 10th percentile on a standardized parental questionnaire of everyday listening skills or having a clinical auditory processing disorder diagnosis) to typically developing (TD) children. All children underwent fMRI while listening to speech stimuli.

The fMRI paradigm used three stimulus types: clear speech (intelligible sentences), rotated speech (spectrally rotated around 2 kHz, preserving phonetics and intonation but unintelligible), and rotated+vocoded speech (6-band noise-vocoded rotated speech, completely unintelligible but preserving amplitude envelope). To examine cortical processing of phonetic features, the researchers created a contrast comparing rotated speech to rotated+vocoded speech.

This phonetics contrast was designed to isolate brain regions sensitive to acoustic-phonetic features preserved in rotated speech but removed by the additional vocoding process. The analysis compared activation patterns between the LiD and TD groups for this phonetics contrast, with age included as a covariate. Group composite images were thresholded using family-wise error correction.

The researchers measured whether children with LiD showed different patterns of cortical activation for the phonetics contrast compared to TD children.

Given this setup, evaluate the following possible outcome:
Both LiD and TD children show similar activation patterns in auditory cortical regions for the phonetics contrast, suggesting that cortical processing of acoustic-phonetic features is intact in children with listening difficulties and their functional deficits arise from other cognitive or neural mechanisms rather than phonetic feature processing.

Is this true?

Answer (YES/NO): YES